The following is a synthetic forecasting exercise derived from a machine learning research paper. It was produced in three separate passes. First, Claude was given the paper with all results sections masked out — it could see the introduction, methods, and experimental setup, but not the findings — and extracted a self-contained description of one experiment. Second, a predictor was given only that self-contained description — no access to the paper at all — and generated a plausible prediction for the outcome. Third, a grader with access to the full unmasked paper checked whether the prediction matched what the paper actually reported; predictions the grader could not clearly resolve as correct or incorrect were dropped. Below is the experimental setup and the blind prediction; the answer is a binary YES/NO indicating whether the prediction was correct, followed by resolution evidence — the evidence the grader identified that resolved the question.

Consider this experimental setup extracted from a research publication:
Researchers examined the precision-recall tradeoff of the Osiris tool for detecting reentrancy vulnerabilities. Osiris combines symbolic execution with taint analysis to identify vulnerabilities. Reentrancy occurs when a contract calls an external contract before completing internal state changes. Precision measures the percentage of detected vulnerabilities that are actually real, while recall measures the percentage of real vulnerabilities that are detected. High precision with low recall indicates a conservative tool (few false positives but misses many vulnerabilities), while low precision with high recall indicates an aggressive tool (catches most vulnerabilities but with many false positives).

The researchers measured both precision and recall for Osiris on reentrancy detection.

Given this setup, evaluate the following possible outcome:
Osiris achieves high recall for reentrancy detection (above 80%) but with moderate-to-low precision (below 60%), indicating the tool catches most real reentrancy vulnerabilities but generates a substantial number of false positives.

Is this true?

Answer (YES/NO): YES